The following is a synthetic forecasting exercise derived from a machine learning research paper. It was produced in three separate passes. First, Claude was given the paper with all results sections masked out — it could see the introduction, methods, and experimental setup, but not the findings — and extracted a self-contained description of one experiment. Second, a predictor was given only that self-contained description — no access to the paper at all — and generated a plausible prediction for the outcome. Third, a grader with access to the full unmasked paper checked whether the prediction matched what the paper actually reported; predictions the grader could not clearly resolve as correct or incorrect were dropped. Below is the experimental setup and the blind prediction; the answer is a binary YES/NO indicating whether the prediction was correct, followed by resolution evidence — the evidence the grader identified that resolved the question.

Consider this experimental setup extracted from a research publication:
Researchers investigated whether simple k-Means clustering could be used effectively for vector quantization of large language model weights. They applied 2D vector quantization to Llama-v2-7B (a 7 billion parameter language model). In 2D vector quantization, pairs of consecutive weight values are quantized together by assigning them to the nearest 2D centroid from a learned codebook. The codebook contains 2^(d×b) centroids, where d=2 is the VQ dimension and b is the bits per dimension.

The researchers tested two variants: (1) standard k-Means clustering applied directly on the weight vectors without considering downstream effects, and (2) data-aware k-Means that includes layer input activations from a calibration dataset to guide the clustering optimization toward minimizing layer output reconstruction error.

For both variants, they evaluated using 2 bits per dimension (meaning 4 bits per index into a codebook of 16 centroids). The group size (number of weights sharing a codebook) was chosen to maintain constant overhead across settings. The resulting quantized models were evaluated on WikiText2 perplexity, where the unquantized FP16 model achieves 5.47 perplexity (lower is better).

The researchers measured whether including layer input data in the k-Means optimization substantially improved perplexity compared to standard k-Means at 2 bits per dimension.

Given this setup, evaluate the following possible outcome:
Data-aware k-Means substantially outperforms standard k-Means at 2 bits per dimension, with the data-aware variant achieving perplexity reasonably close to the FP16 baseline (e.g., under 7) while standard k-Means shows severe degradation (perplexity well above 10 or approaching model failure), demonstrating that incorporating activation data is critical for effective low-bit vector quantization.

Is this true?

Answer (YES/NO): NO